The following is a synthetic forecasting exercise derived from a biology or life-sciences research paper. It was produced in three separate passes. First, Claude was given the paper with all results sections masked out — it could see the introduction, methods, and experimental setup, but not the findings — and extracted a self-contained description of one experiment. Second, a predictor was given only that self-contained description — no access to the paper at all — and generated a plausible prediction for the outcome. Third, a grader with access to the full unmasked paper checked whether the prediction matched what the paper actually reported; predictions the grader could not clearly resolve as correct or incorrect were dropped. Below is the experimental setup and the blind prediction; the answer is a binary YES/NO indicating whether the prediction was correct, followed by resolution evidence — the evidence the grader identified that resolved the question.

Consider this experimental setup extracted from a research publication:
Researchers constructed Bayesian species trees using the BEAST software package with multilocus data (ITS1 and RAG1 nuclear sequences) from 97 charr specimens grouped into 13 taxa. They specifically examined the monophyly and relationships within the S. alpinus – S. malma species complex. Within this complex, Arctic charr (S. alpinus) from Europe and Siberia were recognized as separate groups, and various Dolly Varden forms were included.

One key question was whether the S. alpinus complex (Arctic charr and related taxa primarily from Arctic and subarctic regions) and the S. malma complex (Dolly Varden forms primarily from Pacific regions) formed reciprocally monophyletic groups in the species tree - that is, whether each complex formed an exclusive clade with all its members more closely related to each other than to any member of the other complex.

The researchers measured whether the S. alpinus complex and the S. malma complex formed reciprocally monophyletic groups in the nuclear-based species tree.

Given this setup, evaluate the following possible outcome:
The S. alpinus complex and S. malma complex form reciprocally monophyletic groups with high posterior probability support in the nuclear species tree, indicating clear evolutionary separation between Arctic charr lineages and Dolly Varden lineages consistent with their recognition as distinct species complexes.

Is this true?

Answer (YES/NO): NO